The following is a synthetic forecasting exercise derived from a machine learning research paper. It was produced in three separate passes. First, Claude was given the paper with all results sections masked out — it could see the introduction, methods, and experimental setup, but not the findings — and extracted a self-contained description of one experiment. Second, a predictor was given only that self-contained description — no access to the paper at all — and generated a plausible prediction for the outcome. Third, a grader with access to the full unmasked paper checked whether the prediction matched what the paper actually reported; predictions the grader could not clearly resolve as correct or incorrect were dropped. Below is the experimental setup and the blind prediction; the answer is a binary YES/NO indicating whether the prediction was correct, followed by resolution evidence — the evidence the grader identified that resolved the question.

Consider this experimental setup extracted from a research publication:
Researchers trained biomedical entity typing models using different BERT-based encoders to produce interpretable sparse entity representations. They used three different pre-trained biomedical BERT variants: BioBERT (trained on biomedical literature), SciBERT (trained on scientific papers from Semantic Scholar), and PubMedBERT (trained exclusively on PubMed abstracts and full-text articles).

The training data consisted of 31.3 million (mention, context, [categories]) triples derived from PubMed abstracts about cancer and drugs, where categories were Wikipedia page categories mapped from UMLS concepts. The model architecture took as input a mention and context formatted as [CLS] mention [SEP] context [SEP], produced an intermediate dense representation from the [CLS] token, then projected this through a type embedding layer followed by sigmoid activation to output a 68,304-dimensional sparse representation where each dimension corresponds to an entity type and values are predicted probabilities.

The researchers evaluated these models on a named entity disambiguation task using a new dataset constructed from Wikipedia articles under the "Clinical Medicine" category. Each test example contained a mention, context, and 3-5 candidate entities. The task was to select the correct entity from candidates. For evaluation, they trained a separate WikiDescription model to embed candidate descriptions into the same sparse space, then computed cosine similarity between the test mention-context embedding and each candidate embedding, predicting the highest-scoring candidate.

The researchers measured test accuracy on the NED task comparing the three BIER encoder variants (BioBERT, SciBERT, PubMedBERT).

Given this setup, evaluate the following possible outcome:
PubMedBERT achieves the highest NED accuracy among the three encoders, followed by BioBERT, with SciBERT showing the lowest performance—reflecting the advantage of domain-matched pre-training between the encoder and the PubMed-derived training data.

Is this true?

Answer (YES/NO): NO